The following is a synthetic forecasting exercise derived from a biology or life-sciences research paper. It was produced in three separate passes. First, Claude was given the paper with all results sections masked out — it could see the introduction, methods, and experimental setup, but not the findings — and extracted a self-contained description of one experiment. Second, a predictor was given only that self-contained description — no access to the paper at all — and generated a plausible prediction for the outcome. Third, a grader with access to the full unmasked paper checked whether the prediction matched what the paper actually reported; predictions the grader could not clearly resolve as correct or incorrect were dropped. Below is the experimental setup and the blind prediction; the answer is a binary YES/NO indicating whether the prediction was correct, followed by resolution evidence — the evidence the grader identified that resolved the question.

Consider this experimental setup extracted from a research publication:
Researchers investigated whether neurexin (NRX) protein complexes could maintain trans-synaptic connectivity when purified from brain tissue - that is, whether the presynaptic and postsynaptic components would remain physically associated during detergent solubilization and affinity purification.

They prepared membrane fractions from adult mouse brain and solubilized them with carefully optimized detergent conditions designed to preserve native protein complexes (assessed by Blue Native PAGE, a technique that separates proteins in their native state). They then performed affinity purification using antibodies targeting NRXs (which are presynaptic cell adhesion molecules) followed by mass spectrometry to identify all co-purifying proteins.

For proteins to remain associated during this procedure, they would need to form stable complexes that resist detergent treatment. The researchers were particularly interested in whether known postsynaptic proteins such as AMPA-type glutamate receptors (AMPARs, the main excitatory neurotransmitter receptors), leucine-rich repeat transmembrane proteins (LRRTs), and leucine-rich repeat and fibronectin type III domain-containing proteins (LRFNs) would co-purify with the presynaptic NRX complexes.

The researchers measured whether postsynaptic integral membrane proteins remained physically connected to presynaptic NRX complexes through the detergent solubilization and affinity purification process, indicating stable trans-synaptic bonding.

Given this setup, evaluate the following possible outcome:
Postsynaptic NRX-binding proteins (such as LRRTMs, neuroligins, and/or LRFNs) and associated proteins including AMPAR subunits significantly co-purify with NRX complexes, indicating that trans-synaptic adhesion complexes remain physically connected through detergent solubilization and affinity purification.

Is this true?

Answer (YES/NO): YES